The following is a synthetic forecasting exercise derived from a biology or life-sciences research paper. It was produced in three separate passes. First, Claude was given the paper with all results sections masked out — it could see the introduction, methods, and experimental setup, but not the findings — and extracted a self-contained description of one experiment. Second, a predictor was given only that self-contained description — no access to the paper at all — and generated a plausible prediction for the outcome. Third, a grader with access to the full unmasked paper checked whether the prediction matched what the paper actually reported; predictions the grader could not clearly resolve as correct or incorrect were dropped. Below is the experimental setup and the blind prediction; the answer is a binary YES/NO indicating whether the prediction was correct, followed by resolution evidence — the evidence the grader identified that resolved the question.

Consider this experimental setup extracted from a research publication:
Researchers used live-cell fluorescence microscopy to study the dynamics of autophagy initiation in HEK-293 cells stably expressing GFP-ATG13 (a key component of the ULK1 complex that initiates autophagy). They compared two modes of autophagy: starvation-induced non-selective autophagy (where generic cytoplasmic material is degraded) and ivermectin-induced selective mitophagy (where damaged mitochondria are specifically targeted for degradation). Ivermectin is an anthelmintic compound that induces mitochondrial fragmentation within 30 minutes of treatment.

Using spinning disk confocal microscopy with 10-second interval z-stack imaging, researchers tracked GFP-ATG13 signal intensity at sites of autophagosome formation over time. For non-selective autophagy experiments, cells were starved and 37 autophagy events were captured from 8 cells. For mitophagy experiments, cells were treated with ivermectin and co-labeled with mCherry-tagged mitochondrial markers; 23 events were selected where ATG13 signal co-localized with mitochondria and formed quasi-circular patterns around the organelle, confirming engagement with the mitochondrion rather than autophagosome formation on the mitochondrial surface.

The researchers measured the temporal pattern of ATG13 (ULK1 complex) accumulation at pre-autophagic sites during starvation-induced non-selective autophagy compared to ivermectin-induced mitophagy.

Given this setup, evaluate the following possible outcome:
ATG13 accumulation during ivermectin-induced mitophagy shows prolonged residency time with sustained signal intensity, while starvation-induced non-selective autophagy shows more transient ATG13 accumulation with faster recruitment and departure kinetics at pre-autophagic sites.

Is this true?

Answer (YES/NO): NO